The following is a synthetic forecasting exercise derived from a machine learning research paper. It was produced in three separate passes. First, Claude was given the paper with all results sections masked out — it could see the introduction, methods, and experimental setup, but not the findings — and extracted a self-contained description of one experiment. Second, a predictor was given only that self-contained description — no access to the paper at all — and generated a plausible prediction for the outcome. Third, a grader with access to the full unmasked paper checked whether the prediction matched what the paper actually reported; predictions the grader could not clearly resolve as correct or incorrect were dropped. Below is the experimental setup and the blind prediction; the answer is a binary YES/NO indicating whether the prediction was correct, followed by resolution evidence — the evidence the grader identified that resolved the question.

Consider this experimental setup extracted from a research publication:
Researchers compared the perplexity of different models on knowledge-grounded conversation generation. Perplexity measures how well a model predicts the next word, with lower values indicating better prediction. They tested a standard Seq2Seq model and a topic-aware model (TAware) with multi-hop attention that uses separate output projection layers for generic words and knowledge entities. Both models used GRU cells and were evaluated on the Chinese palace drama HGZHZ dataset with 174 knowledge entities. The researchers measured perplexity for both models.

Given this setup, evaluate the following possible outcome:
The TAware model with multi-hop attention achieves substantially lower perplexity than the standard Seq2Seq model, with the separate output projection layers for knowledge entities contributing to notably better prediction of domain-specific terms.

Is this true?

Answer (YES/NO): NO